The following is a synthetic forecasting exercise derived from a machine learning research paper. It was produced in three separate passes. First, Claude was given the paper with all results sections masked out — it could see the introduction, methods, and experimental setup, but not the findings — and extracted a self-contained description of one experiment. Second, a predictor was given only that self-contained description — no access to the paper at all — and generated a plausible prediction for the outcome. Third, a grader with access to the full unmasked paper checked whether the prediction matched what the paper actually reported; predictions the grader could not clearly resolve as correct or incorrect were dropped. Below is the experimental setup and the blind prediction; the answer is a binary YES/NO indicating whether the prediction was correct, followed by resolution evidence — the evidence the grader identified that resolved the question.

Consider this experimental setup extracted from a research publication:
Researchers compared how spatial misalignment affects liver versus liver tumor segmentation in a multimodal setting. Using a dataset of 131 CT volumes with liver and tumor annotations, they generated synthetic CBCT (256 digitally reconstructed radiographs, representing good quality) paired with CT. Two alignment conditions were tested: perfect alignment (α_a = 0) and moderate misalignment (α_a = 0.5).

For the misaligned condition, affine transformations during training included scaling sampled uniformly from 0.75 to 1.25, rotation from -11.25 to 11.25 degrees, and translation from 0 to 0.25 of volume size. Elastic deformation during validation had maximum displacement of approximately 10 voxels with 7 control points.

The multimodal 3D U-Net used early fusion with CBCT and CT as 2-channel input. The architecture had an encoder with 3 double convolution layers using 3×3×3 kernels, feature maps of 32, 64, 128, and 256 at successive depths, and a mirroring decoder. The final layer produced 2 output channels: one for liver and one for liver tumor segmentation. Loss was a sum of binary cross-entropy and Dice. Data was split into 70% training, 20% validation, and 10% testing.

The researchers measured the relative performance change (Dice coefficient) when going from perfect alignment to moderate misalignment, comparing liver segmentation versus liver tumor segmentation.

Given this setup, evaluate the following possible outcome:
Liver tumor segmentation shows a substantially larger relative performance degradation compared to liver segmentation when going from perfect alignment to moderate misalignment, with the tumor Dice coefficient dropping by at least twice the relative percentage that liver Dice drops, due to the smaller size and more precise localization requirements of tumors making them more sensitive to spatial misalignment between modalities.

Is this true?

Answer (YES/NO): YES